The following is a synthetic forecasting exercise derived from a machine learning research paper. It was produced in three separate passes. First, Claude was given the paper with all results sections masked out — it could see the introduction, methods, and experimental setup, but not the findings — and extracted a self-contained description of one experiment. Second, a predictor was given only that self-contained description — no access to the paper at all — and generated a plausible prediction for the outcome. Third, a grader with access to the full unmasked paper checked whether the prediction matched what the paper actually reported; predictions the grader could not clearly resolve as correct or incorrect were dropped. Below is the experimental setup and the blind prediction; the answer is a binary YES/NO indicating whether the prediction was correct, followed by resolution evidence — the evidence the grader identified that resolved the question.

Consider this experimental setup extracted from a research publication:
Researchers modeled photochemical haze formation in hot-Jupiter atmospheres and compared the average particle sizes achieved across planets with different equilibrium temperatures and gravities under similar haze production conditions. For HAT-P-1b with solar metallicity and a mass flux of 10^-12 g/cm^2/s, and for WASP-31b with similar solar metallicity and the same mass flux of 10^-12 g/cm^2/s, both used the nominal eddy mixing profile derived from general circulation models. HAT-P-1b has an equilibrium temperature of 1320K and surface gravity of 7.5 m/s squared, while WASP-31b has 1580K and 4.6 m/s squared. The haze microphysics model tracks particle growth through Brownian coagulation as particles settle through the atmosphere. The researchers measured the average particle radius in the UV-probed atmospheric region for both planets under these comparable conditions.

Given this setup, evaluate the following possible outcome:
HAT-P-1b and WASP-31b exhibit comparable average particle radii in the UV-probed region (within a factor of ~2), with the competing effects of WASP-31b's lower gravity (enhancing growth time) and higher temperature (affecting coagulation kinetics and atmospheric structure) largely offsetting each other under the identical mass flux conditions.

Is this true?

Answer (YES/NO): NO